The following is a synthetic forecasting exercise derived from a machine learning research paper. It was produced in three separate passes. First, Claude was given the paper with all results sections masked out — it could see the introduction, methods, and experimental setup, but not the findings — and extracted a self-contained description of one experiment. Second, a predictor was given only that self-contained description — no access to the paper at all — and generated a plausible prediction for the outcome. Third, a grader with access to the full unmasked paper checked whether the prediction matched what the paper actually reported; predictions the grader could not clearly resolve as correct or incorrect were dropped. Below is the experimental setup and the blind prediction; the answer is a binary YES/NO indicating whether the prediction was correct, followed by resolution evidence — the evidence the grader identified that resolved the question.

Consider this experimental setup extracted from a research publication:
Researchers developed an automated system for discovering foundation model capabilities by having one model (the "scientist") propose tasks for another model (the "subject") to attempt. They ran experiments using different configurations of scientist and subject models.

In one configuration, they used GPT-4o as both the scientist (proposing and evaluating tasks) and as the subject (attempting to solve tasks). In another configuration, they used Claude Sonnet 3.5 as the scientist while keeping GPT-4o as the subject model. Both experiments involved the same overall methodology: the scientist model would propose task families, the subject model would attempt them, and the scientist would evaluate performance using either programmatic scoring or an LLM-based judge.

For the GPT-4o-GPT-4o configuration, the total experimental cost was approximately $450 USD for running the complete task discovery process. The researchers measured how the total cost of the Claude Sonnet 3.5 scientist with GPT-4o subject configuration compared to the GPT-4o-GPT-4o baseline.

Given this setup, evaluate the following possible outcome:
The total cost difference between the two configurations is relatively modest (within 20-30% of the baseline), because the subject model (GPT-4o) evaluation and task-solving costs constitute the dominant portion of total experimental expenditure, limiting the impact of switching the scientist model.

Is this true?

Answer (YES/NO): NO